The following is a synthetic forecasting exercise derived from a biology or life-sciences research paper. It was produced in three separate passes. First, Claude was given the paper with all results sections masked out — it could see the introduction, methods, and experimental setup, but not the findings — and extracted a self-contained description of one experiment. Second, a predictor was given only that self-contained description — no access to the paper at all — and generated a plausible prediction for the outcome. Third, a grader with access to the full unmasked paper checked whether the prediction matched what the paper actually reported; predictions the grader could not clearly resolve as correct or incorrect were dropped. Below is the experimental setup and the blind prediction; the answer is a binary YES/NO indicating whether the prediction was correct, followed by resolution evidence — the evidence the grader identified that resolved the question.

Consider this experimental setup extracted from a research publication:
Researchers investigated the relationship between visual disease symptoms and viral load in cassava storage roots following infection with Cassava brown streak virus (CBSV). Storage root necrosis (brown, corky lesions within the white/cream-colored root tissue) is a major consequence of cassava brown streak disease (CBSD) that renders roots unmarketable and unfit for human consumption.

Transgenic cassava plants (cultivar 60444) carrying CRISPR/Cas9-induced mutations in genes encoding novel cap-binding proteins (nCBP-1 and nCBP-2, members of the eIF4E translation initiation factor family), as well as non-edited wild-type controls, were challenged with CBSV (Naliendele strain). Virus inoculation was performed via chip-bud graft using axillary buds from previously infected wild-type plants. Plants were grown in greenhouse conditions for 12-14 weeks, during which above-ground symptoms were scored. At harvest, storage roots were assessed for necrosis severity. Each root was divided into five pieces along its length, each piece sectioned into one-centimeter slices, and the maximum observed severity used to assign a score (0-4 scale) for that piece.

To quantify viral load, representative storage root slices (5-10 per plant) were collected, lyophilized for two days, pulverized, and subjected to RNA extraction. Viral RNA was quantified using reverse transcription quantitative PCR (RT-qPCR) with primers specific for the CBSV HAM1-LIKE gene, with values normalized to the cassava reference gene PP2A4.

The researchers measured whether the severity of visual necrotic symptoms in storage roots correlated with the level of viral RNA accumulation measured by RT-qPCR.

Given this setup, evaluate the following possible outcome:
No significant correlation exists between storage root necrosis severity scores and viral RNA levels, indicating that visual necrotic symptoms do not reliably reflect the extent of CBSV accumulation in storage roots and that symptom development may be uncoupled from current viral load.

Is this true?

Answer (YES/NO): NO